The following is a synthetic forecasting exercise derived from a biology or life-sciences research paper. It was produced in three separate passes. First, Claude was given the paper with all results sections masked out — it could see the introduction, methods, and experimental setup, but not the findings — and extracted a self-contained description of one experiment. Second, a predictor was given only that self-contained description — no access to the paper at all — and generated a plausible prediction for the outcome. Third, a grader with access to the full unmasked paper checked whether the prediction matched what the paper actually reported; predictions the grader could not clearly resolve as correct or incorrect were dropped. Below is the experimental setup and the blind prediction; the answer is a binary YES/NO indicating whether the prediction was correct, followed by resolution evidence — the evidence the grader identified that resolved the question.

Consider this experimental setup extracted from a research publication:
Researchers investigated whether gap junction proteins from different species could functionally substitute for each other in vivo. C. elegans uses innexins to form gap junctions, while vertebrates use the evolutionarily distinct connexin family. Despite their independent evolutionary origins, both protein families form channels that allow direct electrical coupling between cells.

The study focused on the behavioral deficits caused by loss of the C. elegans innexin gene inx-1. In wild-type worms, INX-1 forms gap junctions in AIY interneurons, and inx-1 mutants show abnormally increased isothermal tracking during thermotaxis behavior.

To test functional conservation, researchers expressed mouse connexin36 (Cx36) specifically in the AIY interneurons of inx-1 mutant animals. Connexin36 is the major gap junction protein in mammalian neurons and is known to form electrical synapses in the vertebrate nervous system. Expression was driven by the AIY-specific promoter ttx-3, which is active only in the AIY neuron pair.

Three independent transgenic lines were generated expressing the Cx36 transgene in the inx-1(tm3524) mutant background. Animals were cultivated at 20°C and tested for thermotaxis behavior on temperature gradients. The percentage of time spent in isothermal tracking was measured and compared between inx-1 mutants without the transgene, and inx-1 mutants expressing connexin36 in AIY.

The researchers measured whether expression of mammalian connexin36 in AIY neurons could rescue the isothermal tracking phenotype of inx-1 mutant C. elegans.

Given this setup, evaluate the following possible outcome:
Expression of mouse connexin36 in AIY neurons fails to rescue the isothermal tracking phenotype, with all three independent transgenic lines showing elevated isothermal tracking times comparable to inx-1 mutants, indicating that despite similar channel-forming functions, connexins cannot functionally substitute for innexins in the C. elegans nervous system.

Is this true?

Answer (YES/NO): NO